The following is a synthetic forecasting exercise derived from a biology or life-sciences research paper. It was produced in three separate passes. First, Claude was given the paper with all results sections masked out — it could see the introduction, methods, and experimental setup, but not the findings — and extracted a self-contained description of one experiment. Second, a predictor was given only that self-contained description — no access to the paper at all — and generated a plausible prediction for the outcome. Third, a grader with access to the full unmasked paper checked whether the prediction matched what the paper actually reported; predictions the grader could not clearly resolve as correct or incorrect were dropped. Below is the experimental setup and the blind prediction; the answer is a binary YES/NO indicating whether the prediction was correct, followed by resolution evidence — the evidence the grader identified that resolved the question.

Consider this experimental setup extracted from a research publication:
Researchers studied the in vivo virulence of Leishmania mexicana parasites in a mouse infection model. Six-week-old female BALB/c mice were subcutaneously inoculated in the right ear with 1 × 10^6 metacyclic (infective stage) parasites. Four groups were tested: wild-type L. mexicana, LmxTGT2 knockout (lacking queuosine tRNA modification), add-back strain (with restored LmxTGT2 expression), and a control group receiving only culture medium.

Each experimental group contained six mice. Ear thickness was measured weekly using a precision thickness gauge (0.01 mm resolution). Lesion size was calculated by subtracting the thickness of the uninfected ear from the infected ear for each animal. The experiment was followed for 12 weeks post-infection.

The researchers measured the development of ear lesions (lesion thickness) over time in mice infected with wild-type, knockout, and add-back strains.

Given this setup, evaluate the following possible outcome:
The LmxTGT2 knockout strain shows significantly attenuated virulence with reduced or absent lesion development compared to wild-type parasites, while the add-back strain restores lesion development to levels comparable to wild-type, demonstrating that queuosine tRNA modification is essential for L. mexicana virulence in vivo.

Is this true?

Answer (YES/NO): YES